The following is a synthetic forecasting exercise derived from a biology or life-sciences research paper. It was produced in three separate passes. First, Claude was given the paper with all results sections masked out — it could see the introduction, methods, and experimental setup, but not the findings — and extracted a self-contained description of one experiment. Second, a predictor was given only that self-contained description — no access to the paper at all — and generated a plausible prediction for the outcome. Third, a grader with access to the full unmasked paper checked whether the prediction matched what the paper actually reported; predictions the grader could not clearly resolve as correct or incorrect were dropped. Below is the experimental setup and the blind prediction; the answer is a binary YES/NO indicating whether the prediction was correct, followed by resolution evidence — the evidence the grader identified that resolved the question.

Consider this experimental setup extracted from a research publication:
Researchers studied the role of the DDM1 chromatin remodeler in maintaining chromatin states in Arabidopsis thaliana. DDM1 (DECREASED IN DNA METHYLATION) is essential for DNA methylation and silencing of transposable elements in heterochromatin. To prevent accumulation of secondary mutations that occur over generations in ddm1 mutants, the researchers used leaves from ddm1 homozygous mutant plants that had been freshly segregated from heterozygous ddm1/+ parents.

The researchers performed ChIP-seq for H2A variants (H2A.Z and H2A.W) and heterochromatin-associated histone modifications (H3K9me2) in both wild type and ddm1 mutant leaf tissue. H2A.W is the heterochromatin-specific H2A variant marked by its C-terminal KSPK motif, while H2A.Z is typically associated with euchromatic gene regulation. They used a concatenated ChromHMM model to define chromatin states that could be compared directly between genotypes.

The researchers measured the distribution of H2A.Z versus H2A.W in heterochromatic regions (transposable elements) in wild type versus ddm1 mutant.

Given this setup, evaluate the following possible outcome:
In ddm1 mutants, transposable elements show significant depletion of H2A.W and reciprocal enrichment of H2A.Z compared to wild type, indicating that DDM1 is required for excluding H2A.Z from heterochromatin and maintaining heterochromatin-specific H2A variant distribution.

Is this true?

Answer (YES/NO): YES